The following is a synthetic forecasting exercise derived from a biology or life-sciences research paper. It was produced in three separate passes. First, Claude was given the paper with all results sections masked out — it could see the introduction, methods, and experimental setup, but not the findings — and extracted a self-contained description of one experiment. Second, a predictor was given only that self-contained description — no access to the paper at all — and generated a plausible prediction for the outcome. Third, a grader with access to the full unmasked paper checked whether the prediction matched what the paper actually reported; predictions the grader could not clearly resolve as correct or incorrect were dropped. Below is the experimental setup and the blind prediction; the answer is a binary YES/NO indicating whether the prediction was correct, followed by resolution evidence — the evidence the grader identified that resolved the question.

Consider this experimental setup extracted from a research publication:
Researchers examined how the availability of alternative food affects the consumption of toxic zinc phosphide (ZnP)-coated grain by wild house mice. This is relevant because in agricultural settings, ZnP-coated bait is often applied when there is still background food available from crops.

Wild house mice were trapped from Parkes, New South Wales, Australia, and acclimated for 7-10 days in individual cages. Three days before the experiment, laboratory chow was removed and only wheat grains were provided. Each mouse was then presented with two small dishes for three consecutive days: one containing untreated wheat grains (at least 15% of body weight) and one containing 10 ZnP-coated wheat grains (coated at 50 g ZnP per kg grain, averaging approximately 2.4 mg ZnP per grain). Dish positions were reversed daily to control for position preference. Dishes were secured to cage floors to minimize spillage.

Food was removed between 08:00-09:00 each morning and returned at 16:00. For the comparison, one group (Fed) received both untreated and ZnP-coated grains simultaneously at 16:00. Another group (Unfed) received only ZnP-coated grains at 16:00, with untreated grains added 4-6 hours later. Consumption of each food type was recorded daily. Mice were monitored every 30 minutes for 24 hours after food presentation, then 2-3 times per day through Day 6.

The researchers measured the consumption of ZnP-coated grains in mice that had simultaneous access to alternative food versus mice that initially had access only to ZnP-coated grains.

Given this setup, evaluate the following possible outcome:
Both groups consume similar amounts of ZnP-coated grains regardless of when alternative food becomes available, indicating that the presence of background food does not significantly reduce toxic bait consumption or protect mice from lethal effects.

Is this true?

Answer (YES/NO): NO